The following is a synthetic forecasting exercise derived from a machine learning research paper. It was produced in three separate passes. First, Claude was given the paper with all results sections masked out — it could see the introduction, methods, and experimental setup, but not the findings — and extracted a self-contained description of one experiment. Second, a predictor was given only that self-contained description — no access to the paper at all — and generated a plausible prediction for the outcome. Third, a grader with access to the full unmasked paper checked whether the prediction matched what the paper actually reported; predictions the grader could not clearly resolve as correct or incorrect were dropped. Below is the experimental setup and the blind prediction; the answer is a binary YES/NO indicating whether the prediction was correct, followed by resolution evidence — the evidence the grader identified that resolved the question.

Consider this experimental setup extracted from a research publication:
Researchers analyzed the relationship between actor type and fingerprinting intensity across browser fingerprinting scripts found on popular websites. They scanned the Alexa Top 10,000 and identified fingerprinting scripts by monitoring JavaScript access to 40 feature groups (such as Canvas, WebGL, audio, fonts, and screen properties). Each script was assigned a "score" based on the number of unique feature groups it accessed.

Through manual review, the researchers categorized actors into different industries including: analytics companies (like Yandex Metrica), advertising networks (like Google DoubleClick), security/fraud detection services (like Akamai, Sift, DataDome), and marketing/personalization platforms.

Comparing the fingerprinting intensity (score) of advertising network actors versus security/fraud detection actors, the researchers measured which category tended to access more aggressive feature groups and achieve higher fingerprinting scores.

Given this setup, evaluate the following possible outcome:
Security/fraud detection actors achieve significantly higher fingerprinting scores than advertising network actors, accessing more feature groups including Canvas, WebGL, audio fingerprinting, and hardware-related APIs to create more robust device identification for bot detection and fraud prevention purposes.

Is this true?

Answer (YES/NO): YES